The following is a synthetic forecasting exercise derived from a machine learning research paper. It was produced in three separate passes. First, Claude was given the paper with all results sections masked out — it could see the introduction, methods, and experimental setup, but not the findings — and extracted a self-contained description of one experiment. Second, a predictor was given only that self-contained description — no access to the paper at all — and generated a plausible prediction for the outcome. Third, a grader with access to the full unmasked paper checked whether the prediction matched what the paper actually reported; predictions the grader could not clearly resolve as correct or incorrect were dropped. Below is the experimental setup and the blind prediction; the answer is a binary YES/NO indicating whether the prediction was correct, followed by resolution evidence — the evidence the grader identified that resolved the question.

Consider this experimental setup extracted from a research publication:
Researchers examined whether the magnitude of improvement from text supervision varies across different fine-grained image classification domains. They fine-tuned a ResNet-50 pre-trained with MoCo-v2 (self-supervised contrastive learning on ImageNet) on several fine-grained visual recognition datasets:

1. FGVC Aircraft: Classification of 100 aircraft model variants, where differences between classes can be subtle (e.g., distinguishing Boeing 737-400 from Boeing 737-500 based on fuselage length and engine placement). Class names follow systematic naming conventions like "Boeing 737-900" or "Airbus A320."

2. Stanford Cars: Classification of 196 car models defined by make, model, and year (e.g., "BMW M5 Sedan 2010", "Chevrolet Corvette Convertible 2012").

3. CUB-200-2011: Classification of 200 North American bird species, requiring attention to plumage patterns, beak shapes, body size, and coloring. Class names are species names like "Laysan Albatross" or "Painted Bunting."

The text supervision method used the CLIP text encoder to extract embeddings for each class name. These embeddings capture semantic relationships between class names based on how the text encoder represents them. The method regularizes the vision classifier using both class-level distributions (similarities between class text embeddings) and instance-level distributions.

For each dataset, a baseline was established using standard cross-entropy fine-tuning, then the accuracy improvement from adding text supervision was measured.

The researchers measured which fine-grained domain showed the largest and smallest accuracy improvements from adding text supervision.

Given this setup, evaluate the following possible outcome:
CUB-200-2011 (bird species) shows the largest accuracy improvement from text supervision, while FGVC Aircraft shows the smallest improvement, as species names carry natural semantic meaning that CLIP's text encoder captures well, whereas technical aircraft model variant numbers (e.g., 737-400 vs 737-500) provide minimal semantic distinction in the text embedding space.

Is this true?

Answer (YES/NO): YES